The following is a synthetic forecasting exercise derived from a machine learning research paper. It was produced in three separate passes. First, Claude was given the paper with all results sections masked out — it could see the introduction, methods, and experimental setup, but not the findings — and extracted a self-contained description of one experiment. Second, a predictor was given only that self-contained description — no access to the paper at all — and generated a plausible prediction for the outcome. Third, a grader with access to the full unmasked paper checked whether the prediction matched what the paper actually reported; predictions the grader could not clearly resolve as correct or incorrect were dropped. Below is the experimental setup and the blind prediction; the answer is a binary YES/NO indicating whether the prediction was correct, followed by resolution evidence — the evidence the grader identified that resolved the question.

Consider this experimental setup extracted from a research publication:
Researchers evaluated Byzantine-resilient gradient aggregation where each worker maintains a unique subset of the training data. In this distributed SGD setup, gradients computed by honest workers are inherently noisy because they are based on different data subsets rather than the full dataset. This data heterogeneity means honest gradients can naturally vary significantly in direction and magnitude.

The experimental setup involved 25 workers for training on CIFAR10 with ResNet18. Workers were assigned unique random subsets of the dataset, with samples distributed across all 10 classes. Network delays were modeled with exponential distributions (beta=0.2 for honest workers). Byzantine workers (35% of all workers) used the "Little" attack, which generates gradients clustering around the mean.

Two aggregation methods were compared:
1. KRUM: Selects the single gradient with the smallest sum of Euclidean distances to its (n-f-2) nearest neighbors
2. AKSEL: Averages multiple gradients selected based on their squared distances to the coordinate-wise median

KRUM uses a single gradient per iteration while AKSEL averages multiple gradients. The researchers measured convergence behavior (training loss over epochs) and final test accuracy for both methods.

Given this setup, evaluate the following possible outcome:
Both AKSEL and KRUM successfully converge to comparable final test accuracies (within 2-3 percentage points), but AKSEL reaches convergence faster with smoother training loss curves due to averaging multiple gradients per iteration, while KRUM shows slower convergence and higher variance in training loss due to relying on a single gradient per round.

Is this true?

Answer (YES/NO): NO